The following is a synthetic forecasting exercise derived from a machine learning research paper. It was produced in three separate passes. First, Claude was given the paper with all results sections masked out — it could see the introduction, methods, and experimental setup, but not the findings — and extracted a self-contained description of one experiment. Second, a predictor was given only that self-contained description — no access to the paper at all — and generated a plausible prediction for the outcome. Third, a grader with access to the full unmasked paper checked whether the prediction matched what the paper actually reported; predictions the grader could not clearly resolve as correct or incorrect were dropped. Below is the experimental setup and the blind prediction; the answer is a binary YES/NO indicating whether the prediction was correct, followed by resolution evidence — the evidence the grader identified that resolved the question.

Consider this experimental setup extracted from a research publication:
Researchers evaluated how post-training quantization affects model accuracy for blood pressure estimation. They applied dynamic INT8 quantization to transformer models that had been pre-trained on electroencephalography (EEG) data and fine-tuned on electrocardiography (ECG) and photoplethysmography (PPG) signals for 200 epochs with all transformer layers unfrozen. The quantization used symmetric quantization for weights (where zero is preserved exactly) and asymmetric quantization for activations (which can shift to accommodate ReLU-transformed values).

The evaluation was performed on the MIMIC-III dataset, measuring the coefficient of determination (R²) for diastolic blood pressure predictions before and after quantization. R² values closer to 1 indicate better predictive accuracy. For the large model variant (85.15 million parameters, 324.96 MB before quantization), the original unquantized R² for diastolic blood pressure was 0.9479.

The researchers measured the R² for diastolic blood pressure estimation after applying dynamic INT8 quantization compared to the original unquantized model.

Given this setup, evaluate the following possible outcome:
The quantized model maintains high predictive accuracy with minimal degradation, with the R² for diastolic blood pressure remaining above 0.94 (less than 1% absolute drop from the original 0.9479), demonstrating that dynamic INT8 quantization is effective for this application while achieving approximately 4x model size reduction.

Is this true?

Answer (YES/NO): YES